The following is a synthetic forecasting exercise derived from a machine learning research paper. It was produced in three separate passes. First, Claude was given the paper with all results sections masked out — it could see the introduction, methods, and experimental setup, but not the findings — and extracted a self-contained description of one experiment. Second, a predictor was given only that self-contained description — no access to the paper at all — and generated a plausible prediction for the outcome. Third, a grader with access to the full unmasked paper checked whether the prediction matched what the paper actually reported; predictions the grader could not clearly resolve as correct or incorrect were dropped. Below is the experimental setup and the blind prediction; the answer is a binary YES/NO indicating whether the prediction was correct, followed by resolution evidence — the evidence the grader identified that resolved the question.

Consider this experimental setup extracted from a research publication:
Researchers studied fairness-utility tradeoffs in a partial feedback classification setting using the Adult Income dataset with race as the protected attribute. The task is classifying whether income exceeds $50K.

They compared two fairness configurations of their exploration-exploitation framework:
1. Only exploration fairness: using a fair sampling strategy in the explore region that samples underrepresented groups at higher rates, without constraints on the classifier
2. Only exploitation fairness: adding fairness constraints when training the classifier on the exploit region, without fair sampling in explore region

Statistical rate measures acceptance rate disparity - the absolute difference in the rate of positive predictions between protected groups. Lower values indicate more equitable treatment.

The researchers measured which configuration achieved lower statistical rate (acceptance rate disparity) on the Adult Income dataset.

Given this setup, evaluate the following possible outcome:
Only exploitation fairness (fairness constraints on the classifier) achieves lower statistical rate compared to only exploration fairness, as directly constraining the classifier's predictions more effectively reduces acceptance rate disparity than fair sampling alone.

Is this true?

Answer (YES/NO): YES